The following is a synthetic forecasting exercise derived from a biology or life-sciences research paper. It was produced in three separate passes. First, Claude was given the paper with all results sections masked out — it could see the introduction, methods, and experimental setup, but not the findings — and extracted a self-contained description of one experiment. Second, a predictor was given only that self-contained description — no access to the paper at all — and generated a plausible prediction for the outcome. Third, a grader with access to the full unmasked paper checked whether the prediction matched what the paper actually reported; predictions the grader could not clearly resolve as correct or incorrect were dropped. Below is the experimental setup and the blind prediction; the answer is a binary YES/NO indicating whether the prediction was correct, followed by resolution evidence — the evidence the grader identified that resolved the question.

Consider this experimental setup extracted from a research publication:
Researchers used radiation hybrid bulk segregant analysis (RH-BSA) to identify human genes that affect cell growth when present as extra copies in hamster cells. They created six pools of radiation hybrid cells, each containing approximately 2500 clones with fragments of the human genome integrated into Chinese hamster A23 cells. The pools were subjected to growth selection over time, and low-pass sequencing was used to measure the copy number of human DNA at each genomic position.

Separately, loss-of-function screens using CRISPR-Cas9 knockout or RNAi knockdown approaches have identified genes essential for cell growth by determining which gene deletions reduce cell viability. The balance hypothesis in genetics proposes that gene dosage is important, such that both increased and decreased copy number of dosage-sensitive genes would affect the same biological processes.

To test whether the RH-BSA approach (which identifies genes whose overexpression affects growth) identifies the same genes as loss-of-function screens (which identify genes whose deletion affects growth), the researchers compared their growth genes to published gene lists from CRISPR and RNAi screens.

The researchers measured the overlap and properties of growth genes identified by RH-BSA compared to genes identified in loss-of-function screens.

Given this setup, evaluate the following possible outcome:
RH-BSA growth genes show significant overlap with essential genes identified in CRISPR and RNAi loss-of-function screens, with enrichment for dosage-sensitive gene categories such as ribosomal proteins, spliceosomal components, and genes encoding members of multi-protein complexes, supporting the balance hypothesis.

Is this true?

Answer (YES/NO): NO